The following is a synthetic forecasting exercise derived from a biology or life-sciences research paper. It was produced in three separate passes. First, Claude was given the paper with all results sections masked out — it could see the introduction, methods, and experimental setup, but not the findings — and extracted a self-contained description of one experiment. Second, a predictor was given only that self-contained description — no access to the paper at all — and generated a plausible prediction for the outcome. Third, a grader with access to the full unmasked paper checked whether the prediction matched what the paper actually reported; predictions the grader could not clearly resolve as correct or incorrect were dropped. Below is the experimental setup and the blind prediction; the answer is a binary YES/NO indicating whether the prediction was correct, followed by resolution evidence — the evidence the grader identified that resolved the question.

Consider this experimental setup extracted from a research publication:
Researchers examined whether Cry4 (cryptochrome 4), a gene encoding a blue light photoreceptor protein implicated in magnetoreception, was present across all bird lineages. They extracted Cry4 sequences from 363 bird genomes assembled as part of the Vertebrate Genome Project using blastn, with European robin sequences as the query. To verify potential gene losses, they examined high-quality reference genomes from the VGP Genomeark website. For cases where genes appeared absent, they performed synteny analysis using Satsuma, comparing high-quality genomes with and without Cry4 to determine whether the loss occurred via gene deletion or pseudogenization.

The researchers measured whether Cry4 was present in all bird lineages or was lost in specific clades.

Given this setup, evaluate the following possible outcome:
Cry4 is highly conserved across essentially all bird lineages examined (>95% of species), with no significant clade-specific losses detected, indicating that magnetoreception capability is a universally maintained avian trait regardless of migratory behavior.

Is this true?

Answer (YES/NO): NO